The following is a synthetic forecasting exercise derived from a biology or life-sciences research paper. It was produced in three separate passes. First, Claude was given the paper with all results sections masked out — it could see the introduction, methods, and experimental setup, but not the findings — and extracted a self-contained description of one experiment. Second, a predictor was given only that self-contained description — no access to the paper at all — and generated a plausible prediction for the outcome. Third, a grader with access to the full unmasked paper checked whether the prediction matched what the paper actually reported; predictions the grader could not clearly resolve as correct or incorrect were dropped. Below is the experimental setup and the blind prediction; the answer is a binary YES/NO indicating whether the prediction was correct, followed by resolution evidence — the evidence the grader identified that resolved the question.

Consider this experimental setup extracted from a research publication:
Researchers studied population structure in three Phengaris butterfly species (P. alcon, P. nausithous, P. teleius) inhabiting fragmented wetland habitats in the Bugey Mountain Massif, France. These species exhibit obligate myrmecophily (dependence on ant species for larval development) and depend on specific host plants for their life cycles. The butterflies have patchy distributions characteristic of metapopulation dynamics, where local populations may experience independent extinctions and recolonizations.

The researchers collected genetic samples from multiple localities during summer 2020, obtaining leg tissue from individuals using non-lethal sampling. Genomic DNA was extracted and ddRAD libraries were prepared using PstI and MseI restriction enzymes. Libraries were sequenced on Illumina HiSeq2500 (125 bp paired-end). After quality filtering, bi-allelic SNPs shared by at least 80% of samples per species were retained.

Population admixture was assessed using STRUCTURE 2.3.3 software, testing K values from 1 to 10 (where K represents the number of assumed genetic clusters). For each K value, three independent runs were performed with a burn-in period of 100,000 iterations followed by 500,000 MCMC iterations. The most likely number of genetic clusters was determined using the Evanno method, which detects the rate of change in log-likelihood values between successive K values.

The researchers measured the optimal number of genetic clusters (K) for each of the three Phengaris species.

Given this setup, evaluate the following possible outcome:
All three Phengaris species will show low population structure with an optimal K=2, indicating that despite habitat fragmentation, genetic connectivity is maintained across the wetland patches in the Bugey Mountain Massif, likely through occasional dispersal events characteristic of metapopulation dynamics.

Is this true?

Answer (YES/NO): NO